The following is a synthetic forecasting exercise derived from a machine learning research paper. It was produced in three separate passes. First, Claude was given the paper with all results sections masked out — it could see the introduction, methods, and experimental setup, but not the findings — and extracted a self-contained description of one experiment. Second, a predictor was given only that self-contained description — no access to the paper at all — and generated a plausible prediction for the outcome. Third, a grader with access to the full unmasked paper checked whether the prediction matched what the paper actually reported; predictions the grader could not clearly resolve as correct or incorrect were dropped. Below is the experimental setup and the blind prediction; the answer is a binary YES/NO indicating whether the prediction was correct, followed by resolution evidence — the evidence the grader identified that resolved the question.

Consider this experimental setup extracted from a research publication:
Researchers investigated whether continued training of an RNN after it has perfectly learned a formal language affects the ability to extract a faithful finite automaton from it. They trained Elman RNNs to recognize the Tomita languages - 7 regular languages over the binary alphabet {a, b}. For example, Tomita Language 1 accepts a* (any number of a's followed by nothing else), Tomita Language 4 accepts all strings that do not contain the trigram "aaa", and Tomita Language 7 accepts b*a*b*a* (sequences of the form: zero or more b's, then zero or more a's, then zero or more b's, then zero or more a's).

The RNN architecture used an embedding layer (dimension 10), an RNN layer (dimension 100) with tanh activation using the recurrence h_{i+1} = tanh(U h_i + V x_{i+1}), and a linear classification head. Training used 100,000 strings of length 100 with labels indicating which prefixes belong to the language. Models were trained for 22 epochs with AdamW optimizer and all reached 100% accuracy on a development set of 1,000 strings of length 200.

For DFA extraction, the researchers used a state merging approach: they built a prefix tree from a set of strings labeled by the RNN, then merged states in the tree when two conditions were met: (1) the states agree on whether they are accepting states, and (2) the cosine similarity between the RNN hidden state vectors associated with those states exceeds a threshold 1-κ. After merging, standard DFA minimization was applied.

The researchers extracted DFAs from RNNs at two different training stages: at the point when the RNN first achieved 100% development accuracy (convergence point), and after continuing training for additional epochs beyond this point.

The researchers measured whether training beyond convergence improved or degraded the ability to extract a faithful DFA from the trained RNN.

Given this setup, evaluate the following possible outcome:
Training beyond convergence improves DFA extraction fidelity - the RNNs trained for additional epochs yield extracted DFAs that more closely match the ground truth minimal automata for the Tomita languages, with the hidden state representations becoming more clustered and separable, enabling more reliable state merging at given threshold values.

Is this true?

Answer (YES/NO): YES